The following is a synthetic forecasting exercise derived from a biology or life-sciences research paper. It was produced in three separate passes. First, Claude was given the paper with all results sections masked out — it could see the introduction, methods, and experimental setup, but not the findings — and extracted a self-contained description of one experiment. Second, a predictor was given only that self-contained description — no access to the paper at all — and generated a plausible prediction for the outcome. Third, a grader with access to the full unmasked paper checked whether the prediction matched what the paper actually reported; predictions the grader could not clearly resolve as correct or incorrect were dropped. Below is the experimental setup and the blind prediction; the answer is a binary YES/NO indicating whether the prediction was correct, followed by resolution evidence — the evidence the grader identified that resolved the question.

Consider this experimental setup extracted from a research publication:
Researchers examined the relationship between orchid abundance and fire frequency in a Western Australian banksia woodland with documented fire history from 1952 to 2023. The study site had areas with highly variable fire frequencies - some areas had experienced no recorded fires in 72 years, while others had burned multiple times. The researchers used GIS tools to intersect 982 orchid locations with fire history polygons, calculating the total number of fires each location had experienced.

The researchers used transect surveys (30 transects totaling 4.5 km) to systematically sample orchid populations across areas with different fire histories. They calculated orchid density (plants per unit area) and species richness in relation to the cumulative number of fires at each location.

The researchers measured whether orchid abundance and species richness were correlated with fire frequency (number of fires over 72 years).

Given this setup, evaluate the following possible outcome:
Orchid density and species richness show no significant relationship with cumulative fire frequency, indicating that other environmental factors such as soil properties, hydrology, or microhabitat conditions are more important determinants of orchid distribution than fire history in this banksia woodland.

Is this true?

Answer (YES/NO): NO